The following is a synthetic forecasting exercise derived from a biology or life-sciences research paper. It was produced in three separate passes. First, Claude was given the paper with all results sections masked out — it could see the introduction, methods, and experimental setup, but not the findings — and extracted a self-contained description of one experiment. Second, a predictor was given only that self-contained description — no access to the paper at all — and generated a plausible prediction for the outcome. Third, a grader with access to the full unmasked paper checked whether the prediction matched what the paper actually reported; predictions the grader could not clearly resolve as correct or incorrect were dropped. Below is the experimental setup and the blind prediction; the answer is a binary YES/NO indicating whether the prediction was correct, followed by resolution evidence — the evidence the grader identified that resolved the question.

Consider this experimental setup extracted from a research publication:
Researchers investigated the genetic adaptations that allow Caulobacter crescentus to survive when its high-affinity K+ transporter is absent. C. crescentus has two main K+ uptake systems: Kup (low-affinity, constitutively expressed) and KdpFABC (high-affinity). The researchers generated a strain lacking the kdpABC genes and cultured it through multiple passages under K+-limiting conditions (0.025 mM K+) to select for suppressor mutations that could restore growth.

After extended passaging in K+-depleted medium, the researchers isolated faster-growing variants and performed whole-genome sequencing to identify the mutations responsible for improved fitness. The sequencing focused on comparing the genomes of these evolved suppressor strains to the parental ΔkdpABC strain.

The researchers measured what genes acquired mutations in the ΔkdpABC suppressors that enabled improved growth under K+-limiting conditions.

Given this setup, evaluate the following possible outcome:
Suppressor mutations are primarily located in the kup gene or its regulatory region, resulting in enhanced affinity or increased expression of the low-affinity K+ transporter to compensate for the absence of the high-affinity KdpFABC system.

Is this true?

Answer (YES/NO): YES